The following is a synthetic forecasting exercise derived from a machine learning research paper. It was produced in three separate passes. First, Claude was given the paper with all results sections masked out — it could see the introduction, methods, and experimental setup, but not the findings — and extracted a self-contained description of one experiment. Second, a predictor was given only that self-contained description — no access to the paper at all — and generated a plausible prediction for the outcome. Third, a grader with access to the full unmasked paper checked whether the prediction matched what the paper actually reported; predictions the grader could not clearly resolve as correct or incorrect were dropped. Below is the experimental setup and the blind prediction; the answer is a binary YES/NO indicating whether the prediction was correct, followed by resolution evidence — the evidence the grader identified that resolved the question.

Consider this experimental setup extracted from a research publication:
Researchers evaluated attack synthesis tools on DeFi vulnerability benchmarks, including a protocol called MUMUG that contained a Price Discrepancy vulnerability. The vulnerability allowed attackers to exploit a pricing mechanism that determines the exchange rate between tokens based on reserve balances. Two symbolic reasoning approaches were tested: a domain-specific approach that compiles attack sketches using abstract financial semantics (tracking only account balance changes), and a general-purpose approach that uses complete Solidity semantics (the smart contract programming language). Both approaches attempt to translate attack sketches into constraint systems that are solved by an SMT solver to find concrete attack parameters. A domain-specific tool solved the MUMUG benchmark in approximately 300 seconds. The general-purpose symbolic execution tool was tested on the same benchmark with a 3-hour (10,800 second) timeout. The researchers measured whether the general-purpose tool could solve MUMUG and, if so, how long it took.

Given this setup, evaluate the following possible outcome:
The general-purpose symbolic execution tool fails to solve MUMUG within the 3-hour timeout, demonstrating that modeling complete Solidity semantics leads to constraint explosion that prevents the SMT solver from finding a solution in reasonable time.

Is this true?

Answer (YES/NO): NO